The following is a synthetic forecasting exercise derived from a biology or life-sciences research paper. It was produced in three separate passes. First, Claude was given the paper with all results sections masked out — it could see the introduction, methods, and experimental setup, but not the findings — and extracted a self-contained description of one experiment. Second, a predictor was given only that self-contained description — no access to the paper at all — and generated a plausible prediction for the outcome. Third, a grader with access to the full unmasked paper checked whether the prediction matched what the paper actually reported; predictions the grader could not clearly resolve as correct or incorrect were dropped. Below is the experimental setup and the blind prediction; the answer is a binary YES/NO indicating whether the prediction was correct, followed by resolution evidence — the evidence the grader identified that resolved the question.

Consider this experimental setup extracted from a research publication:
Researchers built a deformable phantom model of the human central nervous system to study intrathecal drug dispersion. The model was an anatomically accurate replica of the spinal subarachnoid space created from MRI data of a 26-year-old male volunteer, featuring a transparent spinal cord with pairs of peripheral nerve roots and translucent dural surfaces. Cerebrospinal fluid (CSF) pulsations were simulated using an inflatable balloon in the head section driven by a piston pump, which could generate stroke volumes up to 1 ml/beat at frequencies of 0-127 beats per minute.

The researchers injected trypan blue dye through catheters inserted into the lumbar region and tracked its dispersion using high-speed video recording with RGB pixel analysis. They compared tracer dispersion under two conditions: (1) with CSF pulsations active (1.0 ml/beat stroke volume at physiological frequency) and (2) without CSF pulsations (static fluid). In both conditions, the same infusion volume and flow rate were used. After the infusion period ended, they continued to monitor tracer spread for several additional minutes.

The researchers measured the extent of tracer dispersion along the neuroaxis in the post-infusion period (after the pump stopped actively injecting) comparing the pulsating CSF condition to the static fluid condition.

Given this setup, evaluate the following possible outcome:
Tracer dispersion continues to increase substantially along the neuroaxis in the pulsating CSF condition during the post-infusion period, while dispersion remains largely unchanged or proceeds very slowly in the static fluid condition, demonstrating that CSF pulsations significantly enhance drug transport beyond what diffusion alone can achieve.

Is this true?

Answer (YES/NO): YES